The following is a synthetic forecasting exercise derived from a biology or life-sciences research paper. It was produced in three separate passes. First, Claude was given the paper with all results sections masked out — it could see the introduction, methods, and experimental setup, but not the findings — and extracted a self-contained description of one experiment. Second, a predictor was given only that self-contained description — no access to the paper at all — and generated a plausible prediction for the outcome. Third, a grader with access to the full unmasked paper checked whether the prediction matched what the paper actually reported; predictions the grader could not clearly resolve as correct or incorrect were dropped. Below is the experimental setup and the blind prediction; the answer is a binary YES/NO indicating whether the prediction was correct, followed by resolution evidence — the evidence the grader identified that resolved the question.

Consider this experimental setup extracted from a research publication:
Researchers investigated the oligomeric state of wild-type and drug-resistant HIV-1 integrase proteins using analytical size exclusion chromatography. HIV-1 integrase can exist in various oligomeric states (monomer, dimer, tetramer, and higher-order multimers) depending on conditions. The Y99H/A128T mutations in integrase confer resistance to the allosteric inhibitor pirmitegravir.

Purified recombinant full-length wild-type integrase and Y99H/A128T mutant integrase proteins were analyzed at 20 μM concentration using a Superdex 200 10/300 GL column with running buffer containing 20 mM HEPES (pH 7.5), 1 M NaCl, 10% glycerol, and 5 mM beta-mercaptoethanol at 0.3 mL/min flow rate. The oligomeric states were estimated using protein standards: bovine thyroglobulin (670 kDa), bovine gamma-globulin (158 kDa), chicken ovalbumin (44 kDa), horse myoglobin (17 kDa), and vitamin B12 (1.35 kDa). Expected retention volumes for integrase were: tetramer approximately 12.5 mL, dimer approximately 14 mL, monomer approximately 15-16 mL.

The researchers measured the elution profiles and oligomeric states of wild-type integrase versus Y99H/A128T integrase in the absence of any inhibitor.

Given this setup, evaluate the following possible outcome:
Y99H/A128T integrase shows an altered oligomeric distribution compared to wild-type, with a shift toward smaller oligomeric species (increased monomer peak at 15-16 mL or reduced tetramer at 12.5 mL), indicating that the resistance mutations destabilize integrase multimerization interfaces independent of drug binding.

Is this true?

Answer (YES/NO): NO